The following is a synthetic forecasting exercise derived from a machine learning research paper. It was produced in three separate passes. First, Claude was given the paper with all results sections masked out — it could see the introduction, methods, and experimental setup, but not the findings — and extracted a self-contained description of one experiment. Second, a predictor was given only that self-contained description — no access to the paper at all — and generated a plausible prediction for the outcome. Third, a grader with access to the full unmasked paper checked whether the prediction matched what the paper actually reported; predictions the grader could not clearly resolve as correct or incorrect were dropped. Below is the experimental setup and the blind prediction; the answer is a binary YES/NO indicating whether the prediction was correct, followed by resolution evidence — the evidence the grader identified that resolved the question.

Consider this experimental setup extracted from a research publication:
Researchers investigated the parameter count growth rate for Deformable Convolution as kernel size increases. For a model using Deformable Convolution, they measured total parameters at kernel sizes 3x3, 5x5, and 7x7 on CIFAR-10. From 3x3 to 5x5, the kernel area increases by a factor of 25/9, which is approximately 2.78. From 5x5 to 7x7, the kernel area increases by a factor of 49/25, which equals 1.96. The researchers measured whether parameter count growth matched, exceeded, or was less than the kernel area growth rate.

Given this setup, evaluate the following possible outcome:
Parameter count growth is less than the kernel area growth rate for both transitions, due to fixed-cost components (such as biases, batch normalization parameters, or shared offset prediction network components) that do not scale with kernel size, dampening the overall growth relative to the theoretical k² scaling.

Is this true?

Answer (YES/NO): NO